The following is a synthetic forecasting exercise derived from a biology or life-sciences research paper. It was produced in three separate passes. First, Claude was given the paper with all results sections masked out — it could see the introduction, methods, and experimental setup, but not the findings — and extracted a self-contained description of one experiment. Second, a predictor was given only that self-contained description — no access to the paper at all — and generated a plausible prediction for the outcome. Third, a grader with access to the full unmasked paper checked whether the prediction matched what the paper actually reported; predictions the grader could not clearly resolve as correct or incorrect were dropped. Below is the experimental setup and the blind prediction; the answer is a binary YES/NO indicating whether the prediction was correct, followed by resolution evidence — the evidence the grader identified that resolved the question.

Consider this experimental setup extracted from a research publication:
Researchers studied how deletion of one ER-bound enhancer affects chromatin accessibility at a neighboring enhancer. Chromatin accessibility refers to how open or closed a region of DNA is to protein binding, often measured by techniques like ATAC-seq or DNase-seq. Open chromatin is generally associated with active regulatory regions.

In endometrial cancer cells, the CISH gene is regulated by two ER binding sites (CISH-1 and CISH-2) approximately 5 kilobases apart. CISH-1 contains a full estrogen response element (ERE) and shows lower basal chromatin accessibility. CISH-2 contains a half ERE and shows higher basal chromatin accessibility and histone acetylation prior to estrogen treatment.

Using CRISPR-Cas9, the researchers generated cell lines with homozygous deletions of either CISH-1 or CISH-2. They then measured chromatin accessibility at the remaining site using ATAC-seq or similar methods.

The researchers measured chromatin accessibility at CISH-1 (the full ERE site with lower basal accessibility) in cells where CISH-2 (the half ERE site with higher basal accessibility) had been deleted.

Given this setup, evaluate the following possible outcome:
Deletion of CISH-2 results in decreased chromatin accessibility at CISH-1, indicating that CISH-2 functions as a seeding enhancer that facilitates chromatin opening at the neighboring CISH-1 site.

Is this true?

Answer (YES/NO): YES